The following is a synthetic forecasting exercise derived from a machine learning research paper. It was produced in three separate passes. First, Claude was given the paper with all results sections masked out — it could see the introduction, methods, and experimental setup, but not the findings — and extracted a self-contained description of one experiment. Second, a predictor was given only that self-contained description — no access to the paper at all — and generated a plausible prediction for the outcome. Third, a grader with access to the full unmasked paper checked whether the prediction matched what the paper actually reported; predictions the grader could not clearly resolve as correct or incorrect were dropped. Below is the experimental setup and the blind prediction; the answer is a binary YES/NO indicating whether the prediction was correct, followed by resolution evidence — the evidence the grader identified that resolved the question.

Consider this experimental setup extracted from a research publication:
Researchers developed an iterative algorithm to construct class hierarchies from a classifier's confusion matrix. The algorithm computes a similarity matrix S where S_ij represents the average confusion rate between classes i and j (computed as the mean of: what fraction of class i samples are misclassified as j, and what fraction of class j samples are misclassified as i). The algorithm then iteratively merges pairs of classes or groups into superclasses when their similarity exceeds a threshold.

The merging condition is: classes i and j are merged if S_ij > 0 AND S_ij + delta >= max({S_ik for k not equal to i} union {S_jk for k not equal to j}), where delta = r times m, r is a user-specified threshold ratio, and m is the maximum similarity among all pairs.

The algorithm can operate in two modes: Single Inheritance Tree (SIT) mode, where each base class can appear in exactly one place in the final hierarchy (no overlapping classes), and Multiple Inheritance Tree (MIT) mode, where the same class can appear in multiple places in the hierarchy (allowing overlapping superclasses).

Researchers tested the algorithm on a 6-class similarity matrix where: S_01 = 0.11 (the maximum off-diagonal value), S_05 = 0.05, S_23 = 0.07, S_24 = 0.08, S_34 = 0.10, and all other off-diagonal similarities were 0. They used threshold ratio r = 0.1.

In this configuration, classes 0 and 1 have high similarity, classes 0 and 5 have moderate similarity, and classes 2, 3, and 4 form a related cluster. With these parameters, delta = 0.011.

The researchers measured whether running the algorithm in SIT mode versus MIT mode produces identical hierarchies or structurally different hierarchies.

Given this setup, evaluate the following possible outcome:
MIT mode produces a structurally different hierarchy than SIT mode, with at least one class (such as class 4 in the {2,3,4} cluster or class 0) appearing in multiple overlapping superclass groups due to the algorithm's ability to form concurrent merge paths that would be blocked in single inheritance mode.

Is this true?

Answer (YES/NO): YES